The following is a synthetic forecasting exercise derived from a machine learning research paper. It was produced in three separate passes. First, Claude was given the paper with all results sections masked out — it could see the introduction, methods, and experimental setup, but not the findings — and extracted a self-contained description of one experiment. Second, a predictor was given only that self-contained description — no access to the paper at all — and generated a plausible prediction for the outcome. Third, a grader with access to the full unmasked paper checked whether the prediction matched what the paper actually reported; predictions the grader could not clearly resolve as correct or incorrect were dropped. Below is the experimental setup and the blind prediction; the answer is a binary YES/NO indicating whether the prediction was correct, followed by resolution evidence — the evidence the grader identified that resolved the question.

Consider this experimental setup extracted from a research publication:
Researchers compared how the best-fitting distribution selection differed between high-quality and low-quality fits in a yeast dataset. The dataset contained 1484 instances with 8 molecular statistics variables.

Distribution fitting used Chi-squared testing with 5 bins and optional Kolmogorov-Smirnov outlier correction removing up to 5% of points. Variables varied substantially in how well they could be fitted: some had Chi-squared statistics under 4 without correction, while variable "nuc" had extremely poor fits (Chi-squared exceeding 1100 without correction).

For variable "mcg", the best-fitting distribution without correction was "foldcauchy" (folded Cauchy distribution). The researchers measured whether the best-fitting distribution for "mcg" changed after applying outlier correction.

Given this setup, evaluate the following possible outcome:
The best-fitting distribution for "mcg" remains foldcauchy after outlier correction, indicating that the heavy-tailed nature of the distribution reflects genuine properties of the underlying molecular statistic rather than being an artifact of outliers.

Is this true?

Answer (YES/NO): NO